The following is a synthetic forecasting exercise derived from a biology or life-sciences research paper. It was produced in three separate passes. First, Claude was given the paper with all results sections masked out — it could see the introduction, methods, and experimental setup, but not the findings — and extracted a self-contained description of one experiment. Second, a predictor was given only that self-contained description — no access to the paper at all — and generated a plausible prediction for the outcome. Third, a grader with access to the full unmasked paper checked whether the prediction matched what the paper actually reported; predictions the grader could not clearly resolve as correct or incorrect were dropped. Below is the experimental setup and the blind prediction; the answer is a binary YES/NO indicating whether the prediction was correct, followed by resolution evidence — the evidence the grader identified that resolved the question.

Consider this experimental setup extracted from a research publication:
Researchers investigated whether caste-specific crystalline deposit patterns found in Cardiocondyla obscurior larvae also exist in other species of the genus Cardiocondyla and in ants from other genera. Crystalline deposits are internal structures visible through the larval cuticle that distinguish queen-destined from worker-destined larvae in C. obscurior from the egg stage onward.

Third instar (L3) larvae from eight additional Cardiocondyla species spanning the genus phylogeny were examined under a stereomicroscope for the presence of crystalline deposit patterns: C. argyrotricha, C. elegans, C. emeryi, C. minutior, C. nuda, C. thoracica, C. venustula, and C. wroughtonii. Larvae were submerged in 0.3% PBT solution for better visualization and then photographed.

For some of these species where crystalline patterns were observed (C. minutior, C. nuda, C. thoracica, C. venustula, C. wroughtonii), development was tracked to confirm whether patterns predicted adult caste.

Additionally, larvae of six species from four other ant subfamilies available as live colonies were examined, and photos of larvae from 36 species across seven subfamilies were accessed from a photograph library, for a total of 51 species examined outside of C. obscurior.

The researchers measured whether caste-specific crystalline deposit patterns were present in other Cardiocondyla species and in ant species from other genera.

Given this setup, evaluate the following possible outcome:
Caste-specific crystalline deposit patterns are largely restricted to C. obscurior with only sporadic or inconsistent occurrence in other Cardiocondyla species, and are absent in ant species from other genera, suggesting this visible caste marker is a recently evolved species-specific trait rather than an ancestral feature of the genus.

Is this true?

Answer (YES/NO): NO